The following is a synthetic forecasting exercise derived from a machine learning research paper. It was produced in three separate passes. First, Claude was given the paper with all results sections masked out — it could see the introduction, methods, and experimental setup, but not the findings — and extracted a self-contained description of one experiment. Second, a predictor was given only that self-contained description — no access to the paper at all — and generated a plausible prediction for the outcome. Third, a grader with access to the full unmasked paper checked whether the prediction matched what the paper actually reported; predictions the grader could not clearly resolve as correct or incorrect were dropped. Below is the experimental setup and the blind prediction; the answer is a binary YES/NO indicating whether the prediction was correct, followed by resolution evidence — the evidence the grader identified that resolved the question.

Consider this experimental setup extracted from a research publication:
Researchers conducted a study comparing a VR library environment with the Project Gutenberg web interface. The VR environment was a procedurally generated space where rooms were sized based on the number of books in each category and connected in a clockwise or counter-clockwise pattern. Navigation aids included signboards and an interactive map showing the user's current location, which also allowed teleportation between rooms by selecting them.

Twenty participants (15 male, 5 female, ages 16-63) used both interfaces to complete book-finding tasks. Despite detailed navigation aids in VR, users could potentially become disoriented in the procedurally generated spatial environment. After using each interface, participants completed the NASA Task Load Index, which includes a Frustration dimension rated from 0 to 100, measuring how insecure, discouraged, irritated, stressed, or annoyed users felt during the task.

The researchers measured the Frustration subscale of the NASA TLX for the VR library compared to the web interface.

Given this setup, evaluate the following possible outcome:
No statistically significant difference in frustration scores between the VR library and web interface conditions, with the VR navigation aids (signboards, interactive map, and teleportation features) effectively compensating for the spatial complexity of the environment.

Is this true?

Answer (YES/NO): YES